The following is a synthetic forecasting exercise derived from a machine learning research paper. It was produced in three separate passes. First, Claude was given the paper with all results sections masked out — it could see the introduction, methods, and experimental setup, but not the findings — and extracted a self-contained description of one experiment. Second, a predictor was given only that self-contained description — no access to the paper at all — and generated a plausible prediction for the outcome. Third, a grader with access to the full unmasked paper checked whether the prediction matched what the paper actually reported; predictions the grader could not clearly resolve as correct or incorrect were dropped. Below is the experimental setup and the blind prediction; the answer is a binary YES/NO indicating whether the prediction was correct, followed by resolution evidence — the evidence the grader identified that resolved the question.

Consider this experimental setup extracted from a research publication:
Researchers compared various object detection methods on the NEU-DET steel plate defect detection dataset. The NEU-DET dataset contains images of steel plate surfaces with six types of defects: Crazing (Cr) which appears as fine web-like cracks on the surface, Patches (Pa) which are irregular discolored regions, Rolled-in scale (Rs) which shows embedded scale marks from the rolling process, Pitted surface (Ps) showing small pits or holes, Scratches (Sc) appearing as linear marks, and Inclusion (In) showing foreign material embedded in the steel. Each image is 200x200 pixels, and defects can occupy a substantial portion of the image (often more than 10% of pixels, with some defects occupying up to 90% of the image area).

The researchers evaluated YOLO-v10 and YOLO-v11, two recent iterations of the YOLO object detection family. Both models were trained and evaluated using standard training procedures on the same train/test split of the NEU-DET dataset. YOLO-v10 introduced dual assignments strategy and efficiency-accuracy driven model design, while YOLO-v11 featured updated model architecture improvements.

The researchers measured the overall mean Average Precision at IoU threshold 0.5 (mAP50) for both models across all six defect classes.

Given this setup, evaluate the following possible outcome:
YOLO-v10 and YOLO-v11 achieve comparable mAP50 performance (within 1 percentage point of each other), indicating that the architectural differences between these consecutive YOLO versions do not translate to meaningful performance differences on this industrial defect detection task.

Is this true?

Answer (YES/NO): NO